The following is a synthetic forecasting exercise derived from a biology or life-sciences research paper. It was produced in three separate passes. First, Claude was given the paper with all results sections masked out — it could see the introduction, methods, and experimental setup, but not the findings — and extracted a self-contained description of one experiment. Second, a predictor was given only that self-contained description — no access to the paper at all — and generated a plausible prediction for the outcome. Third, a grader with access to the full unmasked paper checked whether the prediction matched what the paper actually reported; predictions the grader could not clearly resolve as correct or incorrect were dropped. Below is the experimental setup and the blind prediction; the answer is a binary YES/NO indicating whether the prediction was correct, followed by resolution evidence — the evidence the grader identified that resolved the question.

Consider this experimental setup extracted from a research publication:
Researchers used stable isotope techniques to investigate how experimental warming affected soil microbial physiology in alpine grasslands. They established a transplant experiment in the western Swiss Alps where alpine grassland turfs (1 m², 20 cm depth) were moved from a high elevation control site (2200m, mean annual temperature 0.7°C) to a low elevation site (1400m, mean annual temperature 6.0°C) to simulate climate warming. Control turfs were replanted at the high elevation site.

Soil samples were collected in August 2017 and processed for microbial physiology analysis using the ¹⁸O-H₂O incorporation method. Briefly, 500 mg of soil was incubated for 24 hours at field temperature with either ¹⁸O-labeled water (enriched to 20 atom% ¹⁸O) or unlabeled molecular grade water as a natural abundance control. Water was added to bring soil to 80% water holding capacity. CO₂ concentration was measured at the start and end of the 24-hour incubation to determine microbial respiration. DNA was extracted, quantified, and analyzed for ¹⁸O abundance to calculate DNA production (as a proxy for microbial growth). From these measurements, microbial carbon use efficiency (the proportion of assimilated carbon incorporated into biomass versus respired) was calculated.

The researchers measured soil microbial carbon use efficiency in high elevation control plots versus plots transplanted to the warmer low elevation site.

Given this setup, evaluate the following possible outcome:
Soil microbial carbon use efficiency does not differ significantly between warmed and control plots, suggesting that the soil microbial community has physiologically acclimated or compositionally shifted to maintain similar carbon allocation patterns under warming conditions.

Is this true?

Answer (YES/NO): NO